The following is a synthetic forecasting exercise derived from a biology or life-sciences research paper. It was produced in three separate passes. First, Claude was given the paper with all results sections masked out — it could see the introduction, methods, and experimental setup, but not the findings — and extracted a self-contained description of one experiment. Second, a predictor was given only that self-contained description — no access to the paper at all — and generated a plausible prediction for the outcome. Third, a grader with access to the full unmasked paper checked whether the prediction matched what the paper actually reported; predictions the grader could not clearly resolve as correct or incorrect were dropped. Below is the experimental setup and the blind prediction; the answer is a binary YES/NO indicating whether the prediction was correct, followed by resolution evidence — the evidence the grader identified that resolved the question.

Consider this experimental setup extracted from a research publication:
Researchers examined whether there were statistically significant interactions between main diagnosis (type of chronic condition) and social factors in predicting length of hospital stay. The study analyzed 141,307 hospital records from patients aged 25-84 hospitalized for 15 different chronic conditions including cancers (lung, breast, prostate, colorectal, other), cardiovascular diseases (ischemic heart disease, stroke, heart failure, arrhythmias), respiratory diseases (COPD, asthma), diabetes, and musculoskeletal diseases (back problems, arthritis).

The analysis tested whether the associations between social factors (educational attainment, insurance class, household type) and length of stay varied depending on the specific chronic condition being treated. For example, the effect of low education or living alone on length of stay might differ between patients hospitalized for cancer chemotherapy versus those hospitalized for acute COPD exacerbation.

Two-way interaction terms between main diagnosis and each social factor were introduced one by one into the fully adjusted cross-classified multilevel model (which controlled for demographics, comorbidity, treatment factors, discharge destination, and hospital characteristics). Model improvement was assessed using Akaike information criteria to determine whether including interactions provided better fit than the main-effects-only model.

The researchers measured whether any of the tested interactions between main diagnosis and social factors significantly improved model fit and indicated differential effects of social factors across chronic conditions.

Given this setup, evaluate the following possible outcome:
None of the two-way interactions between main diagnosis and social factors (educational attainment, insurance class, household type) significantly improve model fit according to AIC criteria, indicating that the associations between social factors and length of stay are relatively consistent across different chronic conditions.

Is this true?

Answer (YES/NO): NO